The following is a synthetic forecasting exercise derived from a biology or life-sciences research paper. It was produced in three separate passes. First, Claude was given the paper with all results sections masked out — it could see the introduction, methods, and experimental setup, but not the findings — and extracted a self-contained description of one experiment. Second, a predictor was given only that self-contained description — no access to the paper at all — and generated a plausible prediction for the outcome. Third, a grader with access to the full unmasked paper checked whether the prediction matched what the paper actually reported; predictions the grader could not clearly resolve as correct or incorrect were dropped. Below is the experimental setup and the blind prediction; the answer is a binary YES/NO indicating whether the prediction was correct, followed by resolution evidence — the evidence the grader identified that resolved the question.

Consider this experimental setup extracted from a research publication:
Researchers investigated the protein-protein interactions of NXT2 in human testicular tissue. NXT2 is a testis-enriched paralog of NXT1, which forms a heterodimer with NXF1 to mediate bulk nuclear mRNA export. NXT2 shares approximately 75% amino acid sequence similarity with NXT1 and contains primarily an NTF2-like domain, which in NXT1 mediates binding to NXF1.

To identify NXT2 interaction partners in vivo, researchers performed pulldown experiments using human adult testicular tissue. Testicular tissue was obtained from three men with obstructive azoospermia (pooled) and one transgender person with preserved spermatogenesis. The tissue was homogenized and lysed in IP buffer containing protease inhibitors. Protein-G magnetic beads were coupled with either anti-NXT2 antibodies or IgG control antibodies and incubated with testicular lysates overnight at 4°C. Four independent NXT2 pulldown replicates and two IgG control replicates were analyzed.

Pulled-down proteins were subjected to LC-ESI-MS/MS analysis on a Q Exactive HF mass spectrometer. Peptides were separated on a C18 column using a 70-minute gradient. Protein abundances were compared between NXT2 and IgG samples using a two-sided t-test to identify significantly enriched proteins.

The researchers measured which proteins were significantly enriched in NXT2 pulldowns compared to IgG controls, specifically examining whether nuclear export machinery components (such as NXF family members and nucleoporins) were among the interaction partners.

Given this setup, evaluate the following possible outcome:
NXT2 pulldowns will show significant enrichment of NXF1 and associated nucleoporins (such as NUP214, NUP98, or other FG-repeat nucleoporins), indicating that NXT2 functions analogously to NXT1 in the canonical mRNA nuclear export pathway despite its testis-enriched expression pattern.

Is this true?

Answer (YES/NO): NO